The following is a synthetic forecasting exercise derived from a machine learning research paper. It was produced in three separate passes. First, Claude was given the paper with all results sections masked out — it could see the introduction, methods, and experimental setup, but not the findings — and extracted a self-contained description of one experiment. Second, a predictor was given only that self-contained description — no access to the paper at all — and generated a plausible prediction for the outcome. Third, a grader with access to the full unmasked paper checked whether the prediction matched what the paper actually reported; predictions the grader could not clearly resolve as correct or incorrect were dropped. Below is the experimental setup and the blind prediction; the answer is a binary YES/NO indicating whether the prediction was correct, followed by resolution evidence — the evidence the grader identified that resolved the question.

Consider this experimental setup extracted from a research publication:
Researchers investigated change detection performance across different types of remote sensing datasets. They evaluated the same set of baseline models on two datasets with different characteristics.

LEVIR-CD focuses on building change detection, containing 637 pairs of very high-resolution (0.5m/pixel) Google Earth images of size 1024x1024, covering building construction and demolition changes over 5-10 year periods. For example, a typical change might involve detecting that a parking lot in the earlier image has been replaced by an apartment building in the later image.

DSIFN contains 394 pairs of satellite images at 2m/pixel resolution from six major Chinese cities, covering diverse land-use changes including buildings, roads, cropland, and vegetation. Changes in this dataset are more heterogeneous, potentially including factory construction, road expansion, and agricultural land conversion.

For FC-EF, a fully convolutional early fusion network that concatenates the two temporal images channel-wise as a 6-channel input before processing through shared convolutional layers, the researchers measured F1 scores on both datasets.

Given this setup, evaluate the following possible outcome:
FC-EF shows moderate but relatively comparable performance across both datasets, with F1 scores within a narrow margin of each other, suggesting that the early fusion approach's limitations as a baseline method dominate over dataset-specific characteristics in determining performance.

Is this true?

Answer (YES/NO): NO